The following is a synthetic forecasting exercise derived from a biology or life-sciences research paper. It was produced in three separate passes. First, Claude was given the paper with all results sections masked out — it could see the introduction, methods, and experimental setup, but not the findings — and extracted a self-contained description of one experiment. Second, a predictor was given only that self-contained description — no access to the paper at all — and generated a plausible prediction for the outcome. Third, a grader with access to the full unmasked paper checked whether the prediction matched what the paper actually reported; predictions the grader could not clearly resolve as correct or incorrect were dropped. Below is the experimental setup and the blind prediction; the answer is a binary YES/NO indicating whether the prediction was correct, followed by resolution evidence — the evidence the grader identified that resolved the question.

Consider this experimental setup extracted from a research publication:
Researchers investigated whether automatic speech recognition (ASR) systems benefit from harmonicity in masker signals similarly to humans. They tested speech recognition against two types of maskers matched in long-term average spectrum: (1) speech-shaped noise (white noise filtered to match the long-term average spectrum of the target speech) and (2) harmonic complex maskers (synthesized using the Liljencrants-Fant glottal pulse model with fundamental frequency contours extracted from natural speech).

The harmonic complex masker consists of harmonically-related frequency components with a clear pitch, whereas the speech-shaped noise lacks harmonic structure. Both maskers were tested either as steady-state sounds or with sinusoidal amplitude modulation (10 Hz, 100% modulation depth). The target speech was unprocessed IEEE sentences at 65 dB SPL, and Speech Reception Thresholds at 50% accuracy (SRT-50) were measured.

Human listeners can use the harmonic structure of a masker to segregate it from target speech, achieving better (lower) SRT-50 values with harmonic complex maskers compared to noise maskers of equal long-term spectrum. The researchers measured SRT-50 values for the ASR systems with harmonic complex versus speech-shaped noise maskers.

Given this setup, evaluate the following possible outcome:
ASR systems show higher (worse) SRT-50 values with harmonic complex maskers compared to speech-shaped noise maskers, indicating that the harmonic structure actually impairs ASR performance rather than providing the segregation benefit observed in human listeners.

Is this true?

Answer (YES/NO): NO